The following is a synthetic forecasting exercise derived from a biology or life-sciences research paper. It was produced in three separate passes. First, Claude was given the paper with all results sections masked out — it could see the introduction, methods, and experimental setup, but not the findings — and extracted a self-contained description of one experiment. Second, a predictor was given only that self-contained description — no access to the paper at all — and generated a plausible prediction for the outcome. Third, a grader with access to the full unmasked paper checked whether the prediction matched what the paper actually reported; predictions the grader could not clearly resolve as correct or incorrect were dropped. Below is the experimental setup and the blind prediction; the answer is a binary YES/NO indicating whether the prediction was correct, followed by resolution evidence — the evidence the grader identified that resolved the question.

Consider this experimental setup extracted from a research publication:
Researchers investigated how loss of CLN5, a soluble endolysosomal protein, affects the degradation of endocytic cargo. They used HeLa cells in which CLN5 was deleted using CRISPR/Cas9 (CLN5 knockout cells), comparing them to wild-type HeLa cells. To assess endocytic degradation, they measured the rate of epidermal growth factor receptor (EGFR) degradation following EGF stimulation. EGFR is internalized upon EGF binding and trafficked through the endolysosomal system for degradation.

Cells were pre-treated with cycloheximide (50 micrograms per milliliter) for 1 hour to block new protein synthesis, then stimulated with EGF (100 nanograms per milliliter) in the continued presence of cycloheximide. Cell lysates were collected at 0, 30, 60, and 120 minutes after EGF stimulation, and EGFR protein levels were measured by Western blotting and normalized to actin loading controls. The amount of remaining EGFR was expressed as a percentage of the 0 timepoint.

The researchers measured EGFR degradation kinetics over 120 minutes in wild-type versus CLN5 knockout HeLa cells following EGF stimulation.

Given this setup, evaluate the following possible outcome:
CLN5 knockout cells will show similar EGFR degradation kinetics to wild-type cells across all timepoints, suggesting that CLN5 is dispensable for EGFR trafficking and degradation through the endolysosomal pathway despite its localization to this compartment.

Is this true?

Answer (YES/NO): NO